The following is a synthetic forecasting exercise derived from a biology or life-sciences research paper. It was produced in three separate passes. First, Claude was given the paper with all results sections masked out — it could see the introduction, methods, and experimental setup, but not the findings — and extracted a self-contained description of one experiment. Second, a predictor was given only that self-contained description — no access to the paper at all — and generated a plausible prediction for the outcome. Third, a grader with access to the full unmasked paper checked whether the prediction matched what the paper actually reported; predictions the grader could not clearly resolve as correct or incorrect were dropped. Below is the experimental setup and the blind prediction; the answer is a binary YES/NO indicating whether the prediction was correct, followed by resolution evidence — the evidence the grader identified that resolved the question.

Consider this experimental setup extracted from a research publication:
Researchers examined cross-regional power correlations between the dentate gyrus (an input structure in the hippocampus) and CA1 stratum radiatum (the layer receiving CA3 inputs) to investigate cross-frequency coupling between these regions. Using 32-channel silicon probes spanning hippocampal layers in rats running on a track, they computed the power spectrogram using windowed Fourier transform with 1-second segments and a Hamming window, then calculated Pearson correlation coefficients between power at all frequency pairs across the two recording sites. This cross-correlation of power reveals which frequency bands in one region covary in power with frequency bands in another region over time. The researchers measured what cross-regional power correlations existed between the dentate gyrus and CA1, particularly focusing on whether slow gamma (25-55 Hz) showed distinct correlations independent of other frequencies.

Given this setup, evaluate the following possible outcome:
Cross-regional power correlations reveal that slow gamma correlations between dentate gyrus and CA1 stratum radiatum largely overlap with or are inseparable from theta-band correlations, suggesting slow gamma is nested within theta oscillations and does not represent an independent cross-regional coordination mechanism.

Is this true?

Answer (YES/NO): YES